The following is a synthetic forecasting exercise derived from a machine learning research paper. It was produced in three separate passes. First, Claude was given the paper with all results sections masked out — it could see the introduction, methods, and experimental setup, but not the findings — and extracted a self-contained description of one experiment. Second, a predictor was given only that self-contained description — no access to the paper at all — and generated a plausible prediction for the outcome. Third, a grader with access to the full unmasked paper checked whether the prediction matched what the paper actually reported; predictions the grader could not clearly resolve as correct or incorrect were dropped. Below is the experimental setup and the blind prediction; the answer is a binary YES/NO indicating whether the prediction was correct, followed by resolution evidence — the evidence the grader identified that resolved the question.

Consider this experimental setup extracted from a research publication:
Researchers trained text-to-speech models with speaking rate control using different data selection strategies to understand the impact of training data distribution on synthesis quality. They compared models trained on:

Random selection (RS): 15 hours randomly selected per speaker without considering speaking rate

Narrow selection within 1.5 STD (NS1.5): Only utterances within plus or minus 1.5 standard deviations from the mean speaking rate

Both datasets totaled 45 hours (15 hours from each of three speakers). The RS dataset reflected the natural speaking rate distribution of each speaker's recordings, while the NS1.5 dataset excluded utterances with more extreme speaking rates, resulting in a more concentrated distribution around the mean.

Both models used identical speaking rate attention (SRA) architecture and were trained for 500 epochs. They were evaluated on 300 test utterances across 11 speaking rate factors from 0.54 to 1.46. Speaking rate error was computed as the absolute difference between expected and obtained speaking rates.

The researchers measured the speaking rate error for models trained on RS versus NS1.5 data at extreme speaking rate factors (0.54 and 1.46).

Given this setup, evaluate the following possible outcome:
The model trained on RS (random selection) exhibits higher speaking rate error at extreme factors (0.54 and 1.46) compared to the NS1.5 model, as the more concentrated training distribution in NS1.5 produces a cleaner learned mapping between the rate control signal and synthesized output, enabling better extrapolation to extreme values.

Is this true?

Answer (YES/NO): NO